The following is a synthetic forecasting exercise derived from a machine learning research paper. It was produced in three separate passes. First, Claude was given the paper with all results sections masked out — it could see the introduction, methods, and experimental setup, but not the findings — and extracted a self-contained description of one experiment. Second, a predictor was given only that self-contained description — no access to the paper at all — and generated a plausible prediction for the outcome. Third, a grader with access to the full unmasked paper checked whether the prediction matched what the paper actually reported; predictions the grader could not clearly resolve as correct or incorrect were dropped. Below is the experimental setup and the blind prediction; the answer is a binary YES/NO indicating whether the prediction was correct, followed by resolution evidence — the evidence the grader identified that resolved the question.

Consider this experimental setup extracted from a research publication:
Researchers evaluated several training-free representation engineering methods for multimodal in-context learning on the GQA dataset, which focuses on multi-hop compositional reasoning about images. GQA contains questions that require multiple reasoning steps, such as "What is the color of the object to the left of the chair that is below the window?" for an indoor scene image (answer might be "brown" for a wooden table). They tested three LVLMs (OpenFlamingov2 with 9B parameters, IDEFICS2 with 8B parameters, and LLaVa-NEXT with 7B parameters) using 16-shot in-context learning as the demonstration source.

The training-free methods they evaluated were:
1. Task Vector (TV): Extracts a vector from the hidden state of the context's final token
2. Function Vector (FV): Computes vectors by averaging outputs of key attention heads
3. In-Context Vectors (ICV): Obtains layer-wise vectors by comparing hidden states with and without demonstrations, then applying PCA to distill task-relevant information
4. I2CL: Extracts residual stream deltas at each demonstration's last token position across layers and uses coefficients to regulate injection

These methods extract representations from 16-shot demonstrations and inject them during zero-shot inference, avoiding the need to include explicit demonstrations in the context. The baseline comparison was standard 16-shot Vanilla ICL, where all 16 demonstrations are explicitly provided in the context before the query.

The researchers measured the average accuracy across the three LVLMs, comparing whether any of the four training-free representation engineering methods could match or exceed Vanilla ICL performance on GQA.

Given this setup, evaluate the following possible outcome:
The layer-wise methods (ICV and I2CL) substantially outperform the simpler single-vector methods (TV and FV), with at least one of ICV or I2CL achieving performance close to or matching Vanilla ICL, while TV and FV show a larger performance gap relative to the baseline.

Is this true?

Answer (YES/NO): NO